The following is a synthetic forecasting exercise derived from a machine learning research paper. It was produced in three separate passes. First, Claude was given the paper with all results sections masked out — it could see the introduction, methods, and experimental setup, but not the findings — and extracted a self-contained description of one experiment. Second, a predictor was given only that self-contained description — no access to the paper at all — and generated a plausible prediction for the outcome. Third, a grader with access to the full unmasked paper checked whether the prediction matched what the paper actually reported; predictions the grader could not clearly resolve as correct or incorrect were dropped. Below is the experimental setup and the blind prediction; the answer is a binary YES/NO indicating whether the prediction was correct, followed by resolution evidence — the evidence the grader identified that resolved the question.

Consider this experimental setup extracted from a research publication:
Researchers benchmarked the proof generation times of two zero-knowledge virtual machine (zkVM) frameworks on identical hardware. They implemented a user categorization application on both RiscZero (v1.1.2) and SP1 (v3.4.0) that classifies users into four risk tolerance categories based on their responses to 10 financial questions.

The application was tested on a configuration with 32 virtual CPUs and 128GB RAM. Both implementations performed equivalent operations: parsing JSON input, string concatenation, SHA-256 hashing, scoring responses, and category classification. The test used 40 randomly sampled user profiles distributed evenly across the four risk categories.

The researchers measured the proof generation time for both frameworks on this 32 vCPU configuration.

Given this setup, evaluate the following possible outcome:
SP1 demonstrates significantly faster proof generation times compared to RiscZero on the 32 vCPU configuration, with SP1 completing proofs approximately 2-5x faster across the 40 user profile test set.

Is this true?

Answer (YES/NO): NO